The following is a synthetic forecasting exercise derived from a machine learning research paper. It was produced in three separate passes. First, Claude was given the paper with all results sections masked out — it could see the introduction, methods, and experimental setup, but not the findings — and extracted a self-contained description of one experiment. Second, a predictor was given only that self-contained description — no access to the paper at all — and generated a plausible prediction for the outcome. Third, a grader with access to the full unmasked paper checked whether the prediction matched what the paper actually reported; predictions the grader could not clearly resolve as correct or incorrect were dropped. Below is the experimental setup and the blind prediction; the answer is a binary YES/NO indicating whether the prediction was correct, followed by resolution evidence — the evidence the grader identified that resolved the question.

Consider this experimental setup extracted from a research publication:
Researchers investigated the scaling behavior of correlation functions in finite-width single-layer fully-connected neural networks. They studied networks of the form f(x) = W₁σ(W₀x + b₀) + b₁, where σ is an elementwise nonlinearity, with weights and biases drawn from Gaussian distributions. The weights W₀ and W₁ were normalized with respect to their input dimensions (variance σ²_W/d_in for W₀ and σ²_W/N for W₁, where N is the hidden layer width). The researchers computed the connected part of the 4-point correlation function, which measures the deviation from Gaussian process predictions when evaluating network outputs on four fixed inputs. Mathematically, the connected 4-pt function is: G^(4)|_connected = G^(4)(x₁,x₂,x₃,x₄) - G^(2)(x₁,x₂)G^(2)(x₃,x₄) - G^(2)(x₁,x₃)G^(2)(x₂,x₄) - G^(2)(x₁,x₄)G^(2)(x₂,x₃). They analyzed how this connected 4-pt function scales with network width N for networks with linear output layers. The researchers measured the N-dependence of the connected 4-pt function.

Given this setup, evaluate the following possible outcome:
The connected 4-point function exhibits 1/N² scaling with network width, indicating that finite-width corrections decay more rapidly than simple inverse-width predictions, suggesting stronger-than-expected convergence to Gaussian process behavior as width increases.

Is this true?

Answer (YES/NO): NO